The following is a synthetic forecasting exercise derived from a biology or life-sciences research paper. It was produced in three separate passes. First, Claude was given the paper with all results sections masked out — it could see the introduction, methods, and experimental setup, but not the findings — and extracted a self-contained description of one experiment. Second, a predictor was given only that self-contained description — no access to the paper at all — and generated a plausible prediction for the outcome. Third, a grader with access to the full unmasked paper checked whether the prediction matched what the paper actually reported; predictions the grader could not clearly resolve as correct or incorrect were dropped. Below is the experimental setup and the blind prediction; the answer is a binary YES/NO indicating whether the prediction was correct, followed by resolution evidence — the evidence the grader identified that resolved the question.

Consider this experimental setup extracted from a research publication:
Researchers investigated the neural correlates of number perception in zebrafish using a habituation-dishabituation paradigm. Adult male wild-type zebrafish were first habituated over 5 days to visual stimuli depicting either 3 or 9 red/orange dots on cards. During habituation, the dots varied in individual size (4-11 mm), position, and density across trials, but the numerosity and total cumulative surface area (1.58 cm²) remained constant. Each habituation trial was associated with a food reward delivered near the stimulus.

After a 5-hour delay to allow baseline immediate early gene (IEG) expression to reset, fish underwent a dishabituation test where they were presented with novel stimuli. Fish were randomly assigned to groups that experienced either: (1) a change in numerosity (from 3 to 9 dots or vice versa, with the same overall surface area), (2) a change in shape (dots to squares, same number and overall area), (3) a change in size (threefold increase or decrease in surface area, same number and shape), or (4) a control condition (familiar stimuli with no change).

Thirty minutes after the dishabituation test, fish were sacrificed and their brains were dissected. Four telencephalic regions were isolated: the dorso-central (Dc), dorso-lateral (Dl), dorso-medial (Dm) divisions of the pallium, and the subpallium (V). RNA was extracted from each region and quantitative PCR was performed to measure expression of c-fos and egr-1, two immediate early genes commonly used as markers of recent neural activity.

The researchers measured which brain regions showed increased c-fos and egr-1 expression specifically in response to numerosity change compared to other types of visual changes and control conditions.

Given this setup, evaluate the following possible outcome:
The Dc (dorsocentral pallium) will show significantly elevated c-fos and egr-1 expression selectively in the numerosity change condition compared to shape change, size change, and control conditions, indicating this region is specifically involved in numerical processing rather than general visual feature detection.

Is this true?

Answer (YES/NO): NO